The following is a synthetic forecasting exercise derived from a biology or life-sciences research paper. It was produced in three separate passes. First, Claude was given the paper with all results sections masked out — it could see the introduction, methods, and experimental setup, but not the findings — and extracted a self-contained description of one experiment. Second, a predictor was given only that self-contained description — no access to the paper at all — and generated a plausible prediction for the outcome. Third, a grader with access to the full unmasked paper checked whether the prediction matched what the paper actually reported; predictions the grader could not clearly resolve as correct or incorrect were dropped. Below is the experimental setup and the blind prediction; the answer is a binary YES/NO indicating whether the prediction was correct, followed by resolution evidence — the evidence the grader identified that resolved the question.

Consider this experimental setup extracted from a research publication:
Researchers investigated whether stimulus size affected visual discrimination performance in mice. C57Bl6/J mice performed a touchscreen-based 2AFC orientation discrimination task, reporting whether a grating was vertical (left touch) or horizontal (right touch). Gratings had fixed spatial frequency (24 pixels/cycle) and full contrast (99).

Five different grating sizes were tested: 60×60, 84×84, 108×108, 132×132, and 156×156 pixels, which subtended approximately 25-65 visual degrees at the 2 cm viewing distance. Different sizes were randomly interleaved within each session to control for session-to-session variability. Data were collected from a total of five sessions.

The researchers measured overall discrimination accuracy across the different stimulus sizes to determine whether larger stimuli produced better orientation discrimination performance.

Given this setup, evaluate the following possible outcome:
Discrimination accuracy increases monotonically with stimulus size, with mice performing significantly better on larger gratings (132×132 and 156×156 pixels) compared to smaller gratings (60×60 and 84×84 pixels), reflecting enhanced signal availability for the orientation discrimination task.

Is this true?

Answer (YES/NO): NO